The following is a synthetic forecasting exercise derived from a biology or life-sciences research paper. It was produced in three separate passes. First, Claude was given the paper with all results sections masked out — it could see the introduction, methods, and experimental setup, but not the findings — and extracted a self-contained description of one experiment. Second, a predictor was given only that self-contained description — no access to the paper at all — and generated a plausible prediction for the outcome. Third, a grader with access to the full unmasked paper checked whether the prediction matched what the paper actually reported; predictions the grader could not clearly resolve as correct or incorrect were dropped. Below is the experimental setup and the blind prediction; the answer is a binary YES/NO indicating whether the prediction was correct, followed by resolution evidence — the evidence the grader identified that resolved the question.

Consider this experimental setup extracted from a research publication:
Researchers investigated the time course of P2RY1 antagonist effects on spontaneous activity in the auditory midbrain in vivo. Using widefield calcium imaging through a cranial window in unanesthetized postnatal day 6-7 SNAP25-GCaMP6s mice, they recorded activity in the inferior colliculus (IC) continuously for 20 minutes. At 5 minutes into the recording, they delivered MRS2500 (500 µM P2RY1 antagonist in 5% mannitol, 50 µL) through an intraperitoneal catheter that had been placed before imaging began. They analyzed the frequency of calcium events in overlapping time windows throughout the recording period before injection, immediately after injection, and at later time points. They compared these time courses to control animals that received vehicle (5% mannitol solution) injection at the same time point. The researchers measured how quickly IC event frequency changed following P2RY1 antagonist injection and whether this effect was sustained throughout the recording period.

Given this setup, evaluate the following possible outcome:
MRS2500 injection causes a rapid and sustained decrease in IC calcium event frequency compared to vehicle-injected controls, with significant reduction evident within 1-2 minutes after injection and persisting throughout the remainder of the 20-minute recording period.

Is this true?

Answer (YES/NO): NO